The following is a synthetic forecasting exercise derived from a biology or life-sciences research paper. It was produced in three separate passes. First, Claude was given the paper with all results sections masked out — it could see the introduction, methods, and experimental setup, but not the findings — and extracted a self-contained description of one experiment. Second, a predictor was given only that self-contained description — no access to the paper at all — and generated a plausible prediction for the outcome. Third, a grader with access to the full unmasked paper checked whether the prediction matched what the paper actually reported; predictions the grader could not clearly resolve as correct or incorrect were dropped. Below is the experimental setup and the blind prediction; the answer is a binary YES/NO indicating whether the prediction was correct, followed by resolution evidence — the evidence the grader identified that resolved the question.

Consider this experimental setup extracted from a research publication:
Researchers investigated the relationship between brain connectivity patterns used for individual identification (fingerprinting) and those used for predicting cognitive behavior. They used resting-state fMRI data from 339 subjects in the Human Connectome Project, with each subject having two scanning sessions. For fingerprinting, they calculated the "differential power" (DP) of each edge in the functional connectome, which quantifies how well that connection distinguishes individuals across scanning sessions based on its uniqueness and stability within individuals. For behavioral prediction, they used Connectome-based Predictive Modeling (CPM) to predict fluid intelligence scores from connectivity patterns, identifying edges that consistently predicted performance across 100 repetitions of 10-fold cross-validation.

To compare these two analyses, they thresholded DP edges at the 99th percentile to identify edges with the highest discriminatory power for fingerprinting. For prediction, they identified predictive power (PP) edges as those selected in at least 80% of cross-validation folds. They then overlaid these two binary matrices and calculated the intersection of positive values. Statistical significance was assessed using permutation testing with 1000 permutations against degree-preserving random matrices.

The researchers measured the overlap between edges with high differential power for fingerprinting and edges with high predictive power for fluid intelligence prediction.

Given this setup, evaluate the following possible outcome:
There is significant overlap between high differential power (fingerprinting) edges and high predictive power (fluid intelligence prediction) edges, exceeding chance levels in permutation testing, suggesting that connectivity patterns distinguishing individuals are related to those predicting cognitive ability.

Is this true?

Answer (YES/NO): NO